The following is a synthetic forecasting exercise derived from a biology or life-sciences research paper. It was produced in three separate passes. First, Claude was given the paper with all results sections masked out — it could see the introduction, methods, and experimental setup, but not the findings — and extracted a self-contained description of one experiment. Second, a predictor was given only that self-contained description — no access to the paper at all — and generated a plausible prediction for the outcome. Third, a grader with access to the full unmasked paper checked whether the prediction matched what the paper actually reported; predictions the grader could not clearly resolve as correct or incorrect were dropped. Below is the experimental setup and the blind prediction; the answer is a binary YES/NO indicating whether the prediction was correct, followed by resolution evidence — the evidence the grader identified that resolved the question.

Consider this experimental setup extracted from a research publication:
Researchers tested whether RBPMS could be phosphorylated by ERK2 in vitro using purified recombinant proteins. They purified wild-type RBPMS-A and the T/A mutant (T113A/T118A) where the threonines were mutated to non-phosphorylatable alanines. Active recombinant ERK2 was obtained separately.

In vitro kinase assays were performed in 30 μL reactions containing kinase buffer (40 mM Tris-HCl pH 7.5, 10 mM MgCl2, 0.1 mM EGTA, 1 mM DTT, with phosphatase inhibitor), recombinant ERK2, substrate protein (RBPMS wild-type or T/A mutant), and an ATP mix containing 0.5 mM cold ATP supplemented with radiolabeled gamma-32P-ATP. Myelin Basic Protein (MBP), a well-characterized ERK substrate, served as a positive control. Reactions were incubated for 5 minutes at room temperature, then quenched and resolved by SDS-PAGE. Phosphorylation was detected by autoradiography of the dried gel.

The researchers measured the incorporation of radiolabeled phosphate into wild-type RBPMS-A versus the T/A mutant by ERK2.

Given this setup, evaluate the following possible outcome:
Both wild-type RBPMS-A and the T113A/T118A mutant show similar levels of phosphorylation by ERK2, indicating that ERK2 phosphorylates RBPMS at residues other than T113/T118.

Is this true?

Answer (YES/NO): NO